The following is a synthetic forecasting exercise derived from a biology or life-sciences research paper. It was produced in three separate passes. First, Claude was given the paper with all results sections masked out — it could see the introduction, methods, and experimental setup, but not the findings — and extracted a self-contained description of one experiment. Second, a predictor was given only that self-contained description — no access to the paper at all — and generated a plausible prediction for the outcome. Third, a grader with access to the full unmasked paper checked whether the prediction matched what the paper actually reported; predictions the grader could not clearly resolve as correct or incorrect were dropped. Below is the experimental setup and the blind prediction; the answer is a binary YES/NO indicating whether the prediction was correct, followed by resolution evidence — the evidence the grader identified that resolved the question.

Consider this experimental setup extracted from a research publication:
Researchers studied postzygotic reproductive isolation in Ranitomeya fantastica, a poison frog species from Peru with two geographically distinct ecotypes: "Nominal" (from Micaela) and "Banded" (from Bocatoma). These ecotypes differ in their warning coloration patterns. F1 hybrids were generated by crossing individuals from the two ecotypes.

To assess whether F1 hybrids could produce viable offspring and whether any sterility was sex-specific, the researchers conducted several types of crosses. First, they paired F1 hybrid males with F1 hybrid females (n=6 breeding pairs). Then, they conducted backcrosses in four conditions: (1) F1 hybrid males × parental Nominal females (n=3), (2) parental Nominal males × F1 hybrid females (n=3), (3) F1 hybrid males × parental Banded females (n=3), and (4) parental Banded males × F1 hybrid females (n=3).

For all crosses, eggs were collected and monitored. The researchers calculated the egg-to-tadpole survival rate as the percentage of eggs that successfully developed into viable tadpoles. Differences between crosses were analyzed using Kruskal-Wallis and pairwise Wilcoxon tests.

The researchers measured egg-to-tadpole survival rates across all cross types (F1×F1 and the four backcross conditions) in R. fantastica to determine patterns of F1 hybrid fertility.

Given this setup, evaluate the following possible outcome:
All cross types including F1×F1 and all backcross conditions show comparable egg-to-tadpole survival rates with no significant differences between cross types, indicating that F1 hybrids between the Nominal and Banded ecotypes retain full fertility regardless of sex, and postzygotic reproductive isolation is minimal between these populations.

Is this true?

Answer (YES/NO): NO